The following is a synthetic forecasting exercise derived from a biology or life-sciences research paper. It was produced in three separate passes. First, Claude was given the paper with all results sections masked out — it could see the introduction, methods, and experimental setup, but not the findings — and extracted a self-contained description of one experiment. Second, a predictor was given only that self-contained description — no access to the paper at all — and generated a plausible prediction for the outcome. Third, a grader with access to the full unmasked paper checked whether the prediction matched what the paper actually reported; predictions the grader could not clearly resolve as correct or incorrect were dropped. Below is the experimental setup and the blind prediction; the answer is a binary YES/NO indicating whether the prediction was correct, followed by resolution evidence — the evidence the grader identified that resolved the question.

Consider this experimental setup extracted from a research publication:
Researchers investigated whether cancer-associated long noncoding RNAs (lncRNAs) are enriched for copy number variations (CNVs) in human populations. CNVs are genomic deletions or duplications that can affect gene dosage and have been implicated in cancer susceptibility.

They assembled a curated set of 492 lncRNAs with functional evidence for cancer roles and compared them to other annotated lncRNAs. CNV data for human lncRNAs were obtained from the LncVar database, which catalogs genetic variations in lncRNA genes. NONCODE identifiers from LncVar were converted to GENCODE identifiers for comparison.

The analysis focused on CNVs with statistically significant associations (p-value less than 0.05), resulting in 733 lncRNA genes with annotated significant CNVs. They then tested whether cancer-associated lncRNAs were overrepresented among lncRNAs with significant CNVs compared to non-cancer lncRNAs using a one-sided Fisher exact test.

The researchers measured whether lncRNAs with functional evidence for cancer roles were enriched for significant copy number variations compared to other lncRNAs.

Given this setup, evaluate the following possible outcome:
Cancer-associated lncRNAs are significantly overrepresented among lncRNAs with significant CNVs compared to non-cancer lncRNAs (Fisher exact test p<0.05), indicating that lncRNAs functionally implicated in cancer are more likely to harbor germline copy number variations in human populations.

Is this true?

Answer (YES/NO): YES